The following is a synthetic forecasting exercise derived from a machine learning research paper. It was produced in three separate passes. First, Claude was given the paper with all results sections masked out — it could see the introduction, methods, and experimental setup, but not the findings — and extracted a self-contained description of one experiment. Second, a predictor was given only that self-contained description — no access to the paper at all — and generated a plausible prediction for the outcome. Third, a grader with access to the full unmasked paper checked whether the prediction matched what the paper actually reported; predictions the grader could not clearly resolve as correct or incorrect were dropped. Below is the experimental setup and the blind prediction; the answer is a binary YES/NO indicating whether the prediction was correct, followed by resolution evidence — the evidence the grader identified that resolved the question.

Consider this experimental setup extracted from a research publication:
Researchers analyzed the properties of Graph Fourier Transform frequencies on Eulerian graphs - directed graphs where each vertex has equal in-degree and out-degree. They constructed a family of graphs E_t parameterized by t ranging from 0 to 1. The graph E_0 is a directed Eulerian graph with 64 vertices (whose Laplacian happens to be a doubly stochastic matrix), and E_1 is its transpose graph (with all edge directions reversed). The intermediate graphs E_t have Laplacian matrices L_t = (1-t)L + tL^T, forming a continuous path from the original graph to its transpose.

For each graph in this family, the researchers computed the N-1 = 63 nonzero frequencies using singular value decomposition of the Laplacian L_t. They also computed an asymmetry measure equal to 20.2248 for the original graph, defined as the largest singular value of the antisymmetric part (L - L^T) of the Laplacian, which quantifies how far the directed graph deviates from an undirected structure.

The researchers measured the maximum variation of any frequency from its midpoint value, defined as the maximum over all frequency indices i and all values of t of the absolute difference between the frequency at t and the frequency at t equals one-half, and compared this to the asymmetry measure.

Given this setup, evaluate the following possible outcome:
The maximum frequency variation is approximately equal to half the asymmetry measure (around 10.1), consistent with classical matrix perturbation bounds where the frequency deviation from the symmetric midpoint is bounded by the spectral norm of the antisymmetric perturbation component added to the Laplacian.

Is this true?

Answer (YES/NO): NO